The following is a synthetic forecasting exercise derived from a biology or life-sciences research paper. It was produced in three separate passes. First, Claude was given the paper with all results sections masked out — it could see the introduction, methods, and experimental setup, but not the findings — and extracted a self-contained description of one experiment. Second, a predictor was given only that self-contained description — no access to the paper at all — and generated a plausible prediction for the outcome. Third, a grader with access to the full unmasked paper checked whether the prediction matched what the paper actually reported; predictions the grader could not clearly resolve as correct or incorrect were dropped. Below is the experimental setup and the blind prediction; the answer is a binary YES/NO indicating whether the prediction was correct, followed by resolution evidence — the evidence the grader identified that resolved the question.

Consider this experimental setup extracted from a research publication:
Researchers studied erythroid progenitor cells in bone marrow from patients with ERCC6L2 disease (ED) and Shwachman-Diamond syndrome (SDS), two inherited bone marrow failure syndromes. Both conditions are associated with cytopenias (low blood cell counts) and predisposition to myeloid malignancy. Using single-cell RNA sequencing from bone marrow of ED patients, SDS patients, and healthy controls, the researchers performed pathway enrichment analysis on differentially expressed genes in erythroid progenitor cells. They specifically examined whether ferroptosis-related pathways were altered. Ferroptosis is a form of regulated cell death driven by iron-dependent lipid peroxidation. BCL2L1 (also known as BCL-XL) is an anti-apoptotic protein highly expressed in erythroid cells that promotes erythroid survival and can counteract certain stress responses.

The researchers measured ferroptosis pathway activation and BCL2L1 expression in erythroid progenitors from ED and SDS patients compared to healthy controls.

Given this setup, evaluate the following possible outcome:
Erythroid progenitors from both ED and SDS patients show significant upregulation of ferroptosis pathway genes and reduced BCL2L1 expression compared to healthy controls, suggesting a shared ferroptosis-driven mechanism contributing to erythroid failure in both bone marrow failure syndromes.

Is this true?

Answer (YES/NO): NO